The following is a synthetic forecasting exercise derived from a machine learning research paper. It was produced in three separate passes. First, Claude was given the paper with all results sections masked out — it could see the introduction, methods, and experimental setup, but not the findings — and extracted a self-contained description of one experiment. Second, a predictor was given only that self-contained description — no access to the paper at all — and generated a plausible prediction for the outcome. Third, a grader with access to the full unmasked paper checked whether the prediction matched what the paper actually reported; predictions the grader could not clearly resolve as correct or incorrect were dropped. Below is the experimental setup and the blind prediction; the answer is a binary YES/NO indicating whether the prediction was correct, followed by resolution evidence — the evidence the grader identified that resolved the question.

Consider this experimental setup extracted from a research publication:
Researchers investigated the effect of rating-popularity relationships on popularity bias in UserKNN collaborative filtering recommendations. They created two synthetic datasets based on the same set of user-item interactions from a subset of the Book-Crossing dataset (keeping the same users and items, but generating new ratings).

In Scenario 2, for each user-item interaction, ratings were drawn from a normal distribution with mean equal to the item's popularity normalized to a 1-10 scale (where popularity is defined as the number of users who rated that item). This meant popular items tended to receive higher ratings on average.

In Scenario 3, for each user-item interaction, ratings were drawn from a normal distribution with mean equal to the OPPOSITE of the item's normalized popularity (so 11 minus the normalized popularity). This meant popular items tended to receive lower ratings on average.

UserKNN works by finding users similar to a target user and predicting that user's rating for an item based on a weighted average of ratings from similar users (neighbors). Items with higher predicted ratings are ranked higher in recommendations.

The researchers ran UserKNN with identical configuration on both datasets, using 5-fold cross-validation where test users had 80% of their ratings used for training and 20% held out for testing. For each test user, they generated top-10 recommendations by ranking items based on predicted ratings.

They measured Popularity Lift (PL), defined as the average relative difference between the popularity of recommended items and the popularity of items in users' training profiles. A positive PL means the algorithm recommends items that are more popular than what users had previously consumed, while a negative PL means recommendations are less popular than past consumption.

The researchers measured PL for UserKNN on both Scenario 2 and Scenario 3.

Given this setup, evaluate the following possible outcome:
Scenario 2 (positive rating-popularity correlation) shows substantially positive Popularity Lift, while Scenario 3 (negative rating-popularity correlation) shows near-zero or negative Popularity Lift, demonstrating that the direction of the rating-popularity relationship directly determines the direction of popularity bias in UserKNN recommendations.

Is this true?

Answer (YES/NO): NO